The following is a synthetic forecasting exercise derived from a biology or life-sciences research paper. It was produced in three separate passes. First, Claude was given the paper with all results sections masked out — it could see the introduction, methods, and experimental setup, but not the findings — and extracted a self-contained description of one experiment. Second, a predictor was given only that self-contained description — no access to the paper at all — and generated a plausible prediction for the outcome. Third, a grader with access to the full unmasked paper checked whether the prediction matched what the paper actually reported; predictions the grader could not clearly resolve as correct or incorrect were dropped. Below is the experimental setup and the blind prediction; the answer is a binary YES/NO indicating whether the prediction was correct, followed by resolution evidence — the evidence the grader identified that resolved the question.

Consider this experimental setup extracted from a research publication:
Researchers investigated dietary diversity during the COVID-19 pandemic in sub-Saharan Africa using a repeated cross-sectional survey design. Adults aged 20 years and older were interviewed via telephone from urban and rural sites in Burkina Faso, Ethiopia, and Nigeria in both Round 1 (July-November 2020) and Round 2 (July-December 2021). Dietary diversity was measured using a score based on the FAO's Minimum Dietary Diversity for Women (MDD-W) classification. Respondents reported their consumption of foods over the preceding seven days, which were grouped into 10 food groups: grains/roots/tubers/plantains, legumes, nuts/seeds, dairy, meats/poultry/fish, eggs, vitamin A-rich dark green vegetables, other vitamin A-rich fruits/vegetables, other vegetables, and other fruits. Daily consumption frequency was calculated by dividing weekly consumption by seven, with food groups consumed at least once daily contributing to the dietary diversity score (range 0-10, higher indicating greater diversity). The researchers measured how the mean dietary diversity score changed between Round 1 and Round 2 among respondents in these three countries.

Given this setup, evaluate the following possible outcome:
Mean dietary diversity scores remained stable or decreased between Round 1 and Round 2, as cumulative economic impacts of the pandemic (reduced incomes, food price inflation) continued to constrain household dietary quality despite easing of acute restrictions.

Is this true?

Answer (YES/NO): NO